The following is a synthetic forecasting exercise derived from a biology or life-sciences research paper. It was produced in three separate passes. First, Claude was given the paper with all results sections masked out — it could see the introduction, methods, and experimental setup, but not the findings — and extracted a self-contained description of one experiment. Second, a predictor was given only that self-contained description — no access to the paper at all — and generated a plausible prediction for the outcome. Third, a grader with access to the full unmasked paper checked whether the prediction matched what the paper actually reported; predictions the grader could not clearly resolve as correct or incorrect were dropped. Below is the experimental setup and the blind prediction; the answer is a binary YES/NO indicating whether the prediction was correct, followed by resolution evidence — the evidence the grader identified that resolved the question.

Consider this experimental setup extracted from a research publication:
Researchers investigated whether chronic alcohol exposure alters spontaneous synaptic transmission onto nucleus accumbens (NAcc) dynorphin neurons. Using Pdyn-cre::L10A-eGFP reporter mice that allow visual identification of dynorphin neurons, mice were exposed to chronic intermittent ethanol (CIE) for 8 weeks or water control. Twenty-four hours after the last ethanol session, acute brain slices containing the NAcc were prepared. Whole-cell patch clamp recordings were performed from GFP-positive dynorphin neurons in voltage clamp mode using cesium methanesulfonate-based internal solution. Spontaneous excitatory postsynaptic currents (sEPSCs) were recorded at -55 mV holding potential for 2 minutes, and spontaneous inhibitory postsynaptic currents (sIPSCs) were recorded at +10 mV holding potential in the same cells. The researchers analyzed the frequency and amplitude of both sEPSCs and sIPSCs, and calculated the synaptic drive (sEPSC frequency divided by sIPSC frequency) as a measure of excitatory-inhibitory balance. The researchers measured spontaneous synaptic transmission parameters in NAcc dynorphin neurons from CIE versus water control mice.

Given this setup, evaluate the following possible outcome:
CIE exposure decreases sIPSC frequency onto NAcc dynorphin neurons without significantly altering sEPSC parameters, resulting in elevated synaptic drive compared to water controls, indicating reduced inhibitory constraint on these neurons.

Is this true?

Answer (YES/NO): NO